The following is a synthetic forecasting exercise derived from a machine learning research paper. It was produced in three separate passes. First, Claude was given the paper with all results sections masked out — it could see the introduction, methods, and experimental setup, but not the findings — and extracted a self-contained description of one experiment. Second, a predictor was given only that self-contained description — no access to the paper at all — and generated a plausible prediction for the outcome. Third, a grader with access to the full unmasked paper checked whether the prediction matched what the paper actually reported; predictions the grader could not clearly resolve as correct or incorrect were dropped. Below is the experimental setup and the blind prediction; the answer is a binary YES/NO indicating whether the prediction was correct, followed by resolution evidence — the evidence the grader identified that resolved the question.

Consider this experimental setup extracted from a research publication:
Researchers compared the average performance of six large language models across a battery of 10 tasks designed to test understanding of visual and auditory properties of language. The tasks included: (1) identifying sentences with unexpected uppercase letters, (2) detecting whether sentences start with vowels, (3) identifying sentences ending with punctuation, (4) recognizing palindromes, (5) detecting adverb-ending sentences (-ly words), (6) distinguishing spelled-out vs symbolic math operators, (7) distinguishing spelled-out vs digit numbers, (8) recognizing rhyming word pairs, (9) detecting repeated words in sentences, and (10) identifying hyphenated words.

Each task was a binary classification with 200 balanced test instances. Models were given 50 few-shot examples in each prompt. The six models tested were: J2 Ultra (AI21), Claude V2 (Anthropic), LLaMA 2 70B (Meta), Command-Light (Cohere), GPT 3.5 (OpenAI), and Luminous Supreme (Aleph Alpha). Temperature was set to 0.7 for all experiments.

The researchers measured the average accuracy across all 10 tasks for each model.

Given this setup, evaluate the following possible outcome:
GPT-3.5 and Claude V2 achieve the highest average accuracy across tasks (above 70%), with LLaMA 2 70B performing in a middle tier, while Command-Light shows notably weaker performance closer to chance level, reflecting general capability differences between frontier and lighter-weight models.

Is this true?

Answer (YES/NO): NO